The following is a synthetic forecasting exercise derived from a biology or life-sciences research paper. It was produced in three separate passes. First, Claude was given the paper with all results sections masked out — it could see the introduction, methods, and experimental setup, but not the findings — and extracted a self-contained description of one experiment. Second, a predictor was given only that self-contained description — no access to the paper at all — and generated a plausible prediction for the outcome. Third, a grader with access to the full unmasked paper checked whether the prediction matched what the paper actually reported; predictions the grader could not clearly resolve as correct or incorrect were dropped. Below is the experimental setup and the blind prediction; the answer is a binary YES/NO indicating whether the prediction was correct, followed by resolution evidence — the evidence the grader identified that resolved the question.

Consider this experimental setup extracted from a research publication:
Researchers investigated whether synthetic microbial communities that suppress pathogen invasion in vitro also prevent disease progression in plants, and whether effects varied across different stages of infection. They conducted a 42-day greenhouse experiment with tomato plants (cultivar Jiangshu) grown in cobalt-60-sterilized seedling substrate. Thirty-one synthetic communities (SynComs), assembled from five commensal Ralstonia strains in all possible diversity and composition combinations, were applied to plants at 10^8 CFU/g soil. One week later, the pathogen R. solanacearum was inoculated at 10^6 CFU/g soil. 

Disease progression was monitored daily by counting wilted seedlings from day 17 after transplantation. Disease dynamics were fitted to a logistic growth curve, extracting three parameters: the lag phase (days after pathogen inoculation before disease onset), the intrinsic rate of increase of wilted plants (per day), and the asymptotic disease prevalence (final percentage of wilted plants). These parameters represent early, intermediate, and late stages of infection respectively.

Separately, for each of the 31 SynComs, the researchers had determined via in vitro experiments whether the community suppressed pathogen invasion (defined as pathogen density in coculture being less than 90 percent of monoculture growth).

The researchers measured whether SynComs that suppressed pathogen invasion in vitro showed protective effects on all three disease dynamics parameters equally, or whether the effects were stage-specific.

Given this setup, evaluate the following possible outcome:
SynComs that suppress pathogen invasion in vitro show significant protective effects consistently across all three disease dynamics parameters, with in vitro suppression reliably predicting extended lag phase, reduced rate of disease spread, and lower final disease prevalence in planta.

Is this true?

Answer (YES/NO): YES